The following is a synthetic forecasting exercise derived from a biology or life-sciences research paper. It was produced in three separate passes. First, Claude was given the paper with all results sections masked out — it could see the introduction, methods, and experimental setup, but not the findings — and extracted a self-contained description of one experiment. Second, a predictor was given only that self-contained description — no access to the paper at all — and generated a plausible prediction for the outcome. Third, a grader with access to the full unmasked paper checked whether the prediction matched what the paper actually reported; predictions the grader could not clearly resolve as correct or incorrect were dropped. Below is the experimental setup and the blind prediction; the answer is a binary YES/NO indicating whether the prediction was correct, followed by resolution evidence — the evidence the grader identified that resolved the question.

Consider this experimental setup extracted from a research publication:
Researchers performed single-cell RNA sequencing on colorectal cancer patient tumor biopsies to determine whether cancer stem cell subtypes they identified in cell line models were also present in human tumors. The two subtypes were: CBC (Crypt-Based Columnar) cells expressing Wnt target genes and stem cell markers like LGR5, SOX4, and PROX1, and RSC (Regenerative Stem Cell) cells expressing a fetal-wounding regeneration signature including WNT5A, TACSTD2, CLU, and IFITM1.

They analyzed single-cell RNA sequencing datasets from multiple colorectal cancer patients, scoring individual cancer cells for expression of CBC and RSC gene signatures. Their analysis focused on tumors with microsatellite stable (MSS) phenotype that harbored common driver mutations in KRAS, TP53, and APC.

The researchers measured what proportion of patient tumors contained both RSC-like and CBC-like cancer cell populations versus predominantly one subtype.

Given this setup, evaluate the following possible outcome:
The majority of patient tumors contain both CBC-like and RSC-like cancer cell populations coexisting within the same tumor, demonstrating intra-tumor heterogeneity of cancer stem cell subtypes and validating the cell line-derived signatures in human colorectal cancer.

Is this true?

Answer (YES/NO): YES